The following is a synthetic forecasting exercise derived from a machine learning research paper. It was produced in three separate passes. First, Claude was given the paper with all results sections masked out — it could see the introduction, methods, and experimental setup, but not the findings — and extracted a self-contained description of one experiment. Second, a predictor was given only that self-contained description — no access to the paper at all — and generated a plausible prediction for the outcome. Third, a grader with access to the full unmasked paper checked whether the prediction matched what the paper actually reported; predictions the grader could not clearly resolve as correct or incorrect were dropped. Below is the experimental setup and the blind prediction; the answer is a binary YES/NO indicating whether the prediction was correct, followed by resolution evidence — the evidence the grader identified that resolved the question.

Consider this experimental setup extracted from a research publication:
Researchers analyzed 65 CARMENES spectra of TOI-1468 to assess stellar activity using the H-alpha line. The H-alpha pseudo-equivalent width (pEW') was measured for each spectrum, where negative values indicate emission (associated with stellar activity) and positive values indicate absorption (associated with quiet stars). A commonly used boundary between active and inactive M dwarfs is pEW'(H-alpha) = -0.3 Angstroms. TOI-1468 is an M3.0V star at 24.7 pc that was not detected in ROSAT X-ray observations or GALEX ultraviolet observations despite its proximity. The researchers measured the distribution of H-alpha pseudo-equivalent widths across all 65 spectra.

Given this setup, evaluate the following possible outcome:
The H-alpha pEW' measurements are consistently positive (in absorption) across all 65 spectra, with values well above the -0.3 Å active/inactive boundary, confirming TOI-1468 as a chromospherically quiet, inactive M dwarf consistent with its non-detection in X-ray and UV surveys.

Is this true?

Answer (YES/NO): NO